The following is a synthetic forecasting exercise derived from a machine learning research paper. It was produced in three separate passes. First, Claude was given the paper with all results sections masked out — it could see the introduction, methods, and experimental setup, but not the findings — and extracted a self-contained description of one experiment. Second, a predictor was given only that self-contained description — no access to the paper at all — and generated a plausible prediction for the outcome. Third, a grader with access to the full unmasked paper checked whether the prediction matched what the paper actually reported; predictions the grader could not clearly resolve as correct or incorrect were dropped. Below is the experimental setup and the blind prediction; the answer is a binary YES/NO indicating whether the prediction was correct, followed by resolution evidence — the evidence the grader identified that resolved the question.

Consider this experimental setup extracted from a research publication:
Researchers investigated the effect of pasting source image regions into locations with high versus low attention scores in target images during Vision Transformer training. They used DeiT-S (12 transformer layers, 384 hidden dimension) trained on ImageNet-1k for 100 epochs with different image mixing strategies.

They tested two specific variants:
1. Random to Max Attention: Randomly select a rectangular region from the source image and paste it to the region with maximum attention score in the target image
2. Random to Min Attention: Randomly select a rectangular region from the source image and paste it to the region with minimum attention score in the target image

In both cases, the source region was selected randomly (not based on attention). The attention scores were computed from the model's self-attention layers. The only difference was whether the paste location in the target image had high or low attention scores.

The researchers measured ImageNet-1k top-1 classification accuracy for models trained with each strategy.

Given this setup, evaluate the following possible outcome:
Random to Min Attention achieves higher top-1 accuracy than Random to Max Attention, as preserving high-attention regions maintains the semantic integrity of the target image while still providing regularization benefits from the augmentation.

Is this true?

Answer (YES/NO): YES